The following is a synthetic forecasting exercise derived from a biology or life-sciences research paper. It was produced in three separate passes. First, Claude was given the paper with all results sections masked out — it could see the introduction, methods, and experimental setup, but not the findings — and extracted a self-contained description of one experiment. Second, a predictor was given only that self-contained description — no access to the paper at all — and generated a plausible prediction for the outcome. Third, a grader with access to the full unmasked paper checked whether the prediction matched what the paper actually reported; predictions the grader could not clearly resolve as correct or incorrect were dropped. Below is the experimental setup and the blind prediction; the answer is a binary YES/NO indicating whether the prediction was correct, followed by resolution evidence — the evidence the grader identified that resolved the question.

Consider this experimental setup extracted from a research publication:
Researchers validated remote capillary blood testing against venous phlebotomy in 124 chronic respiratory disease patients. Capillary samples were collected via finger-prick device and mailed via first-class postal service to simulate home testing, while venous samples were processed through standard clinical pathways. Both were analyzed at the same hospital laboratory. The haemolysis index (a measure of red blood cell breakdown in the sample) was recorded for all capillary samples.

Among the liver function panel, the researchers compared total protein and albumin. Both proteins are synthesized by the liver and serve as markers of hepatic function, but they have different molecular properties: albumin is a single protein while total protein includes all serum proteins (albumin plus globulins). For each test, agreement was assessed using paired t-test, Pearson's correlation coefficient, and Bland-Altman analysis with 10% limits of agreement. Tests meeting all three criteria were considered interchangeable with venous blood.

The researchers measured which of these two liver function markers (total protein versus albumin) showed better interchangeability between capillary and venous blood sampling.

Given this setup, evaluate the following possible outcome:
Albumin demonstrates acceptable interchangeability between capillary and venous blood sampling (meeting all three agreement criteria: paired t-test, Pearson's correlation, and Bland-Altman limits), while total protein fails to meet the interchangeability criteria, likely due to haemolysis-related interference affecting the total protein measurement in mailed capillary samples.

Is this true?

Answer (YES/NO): NO